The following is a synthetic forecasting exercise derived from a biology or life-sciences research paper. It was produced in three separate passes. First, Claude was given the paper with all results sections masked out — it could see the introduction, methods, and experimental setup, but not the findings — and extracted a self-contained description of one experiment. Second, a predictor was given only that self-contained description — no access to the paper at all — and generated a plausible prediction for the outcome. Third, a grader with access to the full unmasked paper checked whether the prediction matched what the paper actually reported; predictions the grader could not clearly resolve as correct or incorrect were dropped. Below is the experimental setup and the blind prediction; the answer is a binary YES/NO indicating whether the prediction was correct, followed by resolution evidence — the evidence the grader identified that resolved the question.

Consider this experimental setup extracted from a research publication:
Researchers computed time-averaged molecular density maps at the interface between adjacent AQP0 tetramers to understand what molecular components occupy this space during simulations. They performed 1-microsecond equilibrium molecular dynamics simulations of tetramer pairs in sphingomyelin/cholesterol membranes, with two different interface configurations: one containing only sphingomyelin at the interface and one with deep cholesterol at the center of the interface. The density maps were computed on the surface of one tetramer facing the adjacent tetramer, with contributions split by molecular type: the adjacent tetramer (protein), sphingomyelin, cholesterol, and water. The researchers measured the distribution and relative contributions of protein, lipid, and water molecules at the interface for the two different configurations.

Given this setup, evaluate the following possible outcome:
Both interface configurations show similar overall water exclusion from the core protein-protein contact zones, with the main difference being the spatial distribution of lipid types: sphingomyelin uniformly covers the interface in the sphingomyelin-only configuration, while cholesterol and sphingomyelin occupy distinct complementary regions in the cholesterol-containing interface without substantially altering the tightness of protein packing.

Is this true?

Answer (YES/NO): NO